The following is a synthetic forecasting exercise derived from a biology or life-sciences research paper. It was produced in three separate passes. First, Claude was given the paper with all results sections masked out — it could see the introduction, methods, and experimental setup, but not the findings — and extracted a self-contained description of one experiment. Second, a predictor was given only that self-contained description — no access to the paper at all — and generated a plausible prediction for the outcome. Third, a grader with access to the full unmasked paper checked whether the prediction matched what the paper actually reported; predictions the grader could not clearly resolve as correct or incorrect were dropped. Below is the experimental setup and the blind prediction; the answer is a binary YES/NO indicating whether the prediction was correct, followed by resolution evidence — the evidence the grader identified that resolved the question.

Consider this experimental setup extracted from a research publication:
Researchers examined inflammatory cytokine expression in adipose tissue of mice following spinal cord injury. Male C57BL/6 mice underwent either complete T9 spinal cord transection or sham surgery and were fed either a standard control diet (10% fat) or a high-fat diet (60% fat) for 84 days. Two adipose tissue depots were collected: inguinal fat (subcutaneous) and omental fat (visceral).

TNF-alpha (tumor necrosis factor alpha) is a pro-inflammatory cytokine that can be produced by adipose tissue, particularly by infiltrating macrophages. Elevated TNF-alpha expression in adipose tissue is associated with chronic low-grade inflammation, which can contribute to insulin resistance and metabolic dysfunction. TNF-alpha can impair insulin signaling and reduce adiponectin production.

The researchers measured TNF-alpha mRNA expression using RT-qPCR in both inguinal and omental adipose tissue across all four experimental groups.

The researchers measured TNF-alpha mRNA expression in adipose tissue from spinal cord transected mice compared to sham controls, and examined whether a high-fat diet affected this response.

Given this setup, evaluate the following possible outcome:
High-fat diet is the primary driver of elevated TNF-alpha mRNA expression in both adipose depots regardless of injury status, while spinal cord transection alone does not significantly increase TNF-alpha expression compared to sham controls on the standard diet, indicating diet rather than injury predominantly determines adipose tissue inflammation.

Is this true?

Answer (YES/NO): NO